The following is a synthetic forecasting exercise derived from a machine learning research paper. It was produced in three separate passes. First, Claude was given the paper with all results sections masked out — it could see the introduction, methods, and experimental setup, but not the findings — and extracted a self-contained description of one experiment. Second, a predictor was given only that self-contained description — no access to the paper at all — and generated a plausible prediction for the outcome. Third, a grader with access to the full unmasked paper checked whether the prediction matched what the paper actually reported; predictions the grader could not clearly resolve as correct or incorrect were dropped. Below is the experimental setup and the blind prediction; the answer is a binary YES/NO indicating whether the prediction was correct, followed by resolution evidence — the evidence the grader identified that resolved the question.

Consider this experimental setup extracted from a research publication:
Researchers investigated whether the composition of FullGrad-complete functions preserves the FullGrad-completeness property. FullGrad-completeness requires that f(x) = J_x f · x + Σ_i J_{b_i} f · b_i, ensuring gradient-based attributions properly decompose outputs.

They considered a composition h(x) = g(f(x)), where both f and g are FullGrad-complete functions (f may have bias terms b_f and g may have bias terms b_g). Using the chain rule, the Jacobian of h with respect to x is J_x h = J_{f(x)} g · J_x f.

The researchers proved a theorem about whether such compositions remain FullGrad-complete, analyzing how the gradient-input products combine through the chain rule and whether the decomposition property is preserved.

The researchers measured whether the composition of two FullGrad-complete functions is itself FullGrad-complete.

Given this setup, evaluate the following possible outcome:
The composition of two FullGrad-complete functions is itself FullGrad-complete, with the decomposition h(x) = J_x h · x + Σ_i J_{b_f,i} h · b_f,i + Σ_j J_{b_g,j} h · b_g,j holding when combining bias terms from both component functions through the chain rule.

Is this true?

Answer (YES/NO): YES